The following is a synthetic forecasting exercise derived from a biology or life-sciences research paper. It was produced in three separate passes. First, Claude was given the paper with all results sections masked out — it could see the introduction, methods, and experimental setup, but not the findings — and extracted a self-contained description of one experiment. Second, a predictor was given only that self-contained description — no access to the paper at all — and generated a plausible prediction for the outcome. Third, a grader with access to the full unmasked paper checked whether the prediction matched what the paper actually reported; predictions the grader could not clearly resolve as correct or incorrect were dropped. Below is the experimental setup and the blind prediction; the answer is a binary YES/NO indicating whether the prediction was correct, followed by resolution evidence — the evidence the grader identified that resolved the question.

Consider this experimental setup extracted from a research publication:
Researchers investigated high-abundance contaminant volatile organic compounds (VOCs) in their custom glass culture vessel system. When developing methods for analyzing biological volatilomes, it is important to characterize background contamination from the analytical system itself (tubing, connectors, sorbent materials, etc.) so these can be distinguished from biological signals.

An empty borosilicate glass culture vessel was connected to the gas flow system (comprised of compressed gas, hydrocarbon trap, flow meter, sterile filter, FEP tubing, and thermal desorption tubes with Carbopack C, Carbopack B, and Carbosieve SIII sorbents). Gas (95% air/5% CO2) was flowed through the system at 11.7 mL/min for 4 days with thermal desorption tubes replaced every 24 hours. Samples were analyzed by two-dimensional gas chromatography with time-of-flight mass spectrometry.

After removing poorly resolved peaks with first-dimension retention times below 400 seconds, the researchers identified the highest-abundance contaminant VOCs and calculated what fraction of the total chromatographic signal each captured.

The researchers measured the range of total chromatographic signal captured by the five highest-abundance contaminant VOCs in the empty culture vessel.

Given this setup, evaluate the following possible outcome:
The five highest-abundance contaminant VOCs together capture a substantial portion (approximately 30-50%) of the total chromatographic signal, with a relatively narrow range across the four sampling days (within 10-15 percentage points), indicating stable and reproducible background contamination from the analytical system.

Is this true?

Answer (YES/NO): NO